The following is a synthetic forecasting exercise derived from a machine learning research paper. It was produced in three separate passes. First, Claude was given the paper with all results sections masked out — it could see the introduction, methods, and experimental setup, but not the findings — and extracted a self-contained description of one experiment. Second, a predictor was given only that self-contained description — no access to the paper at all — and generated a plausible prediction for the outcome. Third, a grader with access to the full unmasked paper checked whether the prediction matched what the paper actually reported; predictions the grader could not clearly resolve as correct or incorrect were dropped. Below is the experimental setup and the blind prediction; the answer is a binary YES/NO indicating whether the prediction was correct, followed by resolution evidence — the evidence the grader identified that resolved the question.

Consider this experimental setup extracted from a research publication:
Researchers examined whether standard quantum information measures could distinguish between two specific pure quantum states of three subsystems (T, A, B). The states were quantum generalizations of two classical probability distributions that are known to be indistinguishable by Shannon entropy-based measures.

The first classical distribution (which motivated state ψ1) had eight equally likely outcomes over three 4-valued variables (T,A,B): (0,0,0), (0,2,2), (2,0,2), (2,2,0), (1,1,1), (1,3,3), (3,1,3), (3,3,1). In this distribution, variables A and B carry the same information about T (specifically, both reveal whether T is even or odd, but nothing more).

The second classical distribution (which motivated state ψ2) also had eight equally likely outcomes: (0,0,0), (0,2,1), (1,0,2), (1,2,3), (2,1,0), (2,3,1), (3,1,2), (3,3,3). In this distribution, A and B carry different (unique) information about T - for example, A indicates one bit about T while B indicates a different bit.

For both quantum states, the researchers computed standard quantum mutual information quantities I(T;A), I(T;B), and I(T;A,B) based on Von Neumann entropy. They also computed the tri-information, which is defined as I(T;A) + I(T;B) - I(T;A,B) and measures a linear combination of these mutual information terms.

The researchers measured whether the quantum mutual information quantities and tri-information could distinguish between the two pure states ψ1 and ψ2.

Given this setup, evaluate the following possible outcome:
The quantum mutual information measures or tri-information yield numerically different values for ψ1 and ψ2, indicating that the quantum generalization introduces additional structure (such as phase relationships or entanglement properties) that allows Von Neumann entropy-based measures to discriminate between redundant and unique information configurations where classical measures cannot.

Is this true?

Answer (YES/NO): NO